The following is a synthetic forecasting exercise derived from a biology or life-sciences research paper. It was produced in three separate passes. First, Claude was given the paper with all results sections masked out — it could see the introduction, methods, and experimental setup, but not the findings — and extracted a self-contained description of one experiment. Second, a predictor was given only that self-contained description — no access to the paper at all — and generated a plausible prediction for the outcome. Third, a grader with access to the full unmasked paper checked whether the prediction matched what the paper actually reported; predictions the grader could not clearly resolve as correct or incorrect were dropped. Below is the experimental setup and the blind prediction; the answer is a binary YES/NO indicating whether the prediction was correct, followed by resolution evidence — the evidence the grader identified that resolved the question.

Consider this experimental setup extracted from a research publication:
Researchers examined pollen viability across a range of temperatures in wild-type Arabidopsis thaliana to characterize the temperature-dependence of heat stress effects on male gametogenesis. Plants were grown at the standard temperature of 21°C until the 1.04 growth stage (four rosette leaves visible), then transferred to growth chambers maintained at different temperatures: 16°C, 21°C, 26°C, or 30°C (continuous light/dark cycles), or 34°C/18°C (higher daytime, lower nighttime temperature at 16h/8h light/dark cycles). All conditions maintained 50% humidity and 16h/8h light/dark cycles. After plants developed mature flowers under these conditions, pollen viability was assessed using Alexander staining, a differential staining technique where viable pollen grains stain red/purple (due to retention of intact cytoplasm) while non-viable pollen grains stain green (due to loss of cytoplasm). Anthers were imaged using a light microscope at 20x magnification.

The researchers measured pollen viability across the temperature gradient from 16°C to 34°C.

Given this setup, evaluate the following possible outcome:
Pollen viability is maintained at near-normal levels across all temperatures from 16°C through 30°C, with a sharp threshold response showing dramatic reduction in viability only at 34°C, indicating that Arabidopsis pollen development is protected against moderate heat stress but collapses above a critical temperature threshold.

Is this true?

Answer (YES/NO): NO